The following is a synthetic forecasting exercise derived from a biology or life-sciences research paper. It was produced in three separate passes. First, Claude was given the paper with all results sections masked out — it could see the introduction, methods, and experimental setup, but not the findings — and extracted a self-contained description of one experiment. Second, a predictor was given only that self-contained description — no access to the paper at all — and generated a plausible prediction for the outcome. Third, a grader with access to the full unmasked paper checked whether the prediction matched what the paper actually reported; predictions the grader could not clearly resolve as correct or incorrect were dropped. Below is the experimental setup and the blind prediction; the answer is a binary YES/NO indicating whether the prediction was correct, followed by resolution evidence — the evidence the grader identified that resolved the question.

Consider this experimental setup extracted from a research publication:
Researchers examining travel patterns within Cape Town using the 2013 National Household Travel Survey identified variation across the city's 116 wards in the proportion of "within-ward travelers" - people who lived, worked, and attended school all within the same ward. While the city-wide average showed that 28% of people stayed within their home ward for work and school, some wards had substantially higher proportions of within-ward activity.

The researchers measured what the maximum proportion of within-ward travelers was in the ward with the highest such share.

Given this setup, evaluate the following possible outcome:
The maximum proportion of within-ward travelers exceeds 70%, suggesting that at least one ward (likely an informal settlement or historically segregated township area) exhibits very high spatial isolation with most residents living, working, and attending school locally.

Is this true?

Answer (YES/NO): NO